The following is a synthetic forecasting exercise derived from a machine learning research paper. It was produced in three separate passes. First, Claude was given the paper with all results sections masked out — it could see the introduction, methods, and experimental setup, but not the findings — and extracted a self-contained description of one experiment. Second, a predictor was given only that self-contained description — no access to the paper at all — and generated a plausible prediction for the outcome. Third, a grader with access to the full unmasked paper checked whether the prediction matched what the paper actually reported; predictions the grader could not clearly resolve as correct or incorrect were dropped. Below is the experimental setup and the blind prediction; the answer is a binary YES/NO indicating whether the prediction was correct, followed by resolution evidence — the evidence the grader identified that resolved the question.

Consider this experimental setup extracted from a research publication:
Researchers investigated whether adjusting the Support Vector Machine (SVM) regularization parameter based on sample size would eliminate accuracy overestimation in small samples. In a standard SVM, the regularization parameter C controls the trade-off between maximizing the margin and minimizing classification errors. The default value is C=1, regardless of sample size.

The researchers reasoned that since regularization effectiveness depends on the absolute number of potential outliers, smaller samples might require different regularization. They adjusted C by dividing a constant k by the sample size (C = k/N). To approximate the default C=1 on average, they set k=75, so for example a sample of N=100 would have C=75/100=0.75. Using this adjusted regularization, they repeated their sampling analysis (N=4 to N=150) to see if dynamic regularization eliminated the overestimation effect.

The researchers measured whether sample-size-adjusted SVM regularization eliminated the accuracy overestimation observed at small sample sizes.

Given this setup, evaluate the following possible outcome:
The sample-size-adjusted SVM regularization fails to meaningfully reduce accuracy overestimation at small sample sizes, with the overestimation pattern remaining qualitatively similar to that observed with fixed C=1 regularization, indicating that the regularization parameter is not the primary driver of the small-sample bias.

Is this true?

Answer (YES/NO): YES